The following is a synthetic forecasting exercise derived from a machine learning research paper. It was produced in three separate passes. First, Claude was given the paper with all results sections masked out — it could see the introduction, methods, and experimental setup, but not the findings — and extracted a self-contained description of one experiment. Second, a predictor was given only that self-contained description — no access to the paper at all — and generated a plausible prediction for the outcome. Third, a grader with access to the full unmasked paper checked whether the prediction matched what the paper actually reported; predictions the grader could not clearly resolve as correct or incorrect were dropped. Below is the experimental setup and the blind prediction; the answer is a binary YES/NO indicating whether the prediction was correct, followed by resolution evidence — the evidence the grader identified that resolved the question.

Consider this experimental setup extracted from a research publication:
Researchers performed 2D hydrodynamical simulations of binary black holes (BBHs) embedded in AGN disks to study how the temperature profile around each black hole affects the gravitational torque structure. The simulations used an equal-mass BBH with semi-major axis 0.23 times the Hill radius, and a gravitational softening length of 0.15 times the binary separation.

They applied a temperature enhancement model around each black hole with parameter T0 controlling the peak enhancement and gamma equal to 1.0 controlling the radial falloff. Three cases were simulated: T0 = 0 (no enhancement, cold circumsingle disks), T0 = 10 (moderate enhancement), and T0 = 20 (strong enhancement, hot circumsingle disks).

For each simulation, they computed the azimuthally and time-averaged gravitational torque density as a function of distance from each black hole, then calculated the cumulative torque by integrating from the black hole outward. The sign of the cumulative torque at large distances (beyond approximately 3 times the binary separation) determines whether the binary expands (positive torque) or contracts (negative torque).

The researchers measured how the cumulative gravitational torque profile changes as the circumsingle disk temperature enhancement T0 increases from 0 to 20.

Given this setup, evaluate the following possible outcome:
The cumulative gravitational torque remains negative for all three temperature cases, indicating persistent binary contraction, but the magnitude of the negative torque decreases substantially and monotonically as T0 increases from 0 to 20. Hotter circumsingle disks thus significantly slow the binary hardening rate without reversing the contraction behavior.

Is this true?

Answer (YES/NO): NO